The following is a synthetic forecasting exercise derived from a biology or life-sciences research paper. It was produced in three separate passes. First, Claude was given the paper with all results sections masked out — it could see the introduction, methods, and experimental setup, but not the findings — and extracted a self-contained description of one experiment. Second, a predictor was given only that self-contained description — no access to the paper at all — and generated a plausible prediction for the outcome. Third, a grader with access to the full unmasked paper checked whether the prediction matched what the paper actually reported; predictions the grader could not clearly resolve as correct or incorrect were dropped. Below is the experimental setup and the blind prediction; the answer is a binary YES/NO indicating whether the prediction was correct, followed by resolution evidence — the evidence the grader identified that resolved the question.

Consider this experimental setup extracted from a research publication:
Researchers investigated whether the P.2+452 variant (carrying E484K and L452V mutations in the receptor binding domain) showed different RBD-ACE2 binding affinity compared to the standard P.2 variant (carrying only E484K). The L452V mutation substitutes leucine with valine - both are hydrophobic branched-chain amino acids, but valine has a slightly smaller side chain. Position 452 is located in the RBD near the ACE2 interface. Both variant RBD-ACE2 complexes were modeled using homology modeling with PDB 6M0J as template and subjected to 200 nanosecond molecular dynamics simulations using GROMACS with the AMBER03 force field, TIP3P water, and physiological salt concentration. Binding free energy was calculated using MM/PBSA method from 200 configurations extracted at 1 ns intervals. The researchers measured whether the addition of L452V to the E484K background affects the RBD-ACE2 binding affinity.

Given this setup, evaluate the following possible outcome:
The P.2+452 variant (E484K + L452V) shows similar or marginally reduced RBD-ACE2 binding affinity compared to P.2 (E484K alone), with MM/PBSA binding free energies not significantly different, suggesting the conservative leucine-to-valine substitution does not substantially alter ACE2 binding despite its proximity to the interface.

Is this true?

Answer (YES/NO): NO